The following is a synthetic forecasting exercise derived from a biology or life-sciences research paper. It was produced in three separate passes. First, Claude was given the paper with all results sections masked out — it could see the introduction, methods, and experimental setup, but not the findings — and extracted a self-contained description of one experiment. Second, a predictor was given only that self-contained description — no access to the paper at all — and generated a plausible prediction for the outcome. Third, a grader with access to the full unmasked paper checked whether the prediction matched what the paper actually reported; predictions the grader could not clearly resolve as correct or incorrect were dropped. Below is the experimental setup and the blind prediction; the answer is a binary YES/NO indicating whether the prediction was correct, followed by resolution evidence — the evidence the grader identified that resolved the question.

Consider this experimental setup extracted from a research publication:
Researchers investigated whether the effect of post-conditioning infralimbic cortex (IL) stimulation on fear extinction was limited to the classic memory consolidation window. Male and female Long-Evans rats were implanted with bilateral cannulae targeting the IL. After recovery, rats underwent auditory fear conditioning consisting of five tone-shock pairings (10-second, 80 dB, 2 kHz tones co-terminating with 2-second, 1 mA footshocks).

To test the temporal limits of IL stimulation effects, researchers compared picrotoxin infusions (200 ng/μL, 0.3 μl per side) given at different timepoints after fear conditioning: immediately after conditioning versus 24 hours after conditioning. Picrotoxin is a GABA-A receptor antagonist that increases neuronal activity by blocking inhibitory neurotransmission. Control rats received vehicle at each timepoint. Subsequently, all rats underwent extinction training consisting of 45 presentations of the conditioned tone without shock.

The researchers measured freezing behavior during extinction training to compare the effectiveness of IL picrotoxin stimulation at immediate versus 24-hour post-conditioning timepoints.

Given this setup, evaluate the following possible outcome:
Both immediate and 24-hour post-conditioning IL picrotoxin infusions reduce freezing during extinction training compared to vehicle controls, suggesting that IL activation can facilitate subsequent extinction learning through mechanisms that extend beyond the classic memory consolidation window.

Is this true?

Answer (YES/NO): YES